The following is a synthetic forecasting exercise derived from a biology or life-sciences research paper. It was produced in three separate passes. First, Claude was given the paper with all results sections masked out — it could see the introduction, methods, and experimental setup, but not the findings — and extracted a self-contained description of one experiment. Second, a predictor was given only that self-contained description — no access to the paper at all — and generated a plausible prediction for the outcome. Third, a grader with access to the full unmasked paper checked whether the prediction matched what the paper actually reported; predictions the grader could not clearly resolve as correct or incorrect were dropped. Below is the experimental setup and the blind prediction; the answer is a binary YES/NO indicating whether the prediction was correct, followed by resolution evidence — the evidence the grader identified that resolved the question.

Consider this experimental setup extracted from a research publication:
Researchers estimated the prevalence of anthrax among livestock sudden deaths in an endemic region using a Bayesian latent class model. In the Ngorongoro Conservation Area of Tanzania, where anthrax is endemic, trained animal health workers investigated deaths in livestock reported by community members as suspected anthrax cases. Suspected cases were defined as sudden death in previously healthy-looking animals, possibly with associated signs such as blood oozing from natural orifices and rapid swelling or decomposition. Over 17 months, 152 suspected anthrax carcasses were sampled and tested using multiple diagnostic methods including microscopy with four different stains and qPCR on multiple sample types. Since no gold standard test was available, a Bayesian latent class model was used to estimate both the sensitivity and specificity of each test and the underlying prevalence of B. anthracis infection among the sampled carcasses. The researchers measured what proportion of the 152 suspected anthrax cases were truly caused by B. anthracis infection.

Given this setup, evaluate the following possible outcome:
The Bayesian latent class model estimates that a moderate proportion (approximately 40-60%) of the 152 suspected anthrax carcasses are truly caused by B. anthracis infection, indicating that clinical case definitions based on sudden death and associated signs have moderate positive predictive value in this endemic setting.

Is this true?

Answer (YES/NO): NO